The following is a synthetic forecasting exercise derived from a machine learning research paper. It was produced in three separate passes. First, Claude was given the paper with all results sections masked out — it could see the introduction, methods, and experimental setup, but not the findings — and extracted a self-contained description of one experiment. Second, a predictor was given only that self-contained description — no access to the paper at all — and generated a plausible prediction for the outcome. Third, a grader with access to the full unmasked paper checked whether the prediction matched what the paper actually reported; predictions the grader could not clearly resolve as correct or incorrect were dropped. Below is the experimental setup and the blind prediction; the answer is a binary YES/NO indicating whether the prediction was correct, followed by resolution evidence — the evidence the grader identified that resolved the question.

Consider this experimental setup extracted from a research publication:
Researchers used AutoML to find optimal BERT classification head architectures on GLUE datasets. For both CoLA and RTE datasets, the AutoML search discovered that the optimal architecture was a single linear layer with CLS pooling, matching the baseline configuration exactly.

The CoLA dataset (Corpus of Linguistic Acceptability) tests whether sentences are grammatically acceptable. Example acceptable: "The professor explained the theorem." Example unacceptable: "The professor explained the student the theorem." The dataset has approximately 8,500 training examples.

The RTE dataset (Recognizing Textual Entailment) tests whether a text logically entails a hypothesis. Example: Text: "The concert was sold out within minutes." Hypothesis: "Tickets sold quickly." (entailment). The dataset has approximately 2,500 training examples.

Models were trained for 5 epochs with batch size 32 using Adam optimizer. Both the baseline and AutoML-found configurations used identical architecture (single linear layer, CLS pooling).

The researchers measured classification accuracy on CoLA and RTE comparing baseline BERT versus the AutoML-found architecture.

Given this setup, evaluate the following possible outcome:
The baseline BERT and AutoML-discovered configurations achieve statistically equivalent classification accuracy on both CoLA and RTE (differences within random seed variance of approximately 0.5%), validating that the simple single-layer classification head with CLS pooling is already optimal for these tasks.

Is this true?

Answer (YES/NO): YES